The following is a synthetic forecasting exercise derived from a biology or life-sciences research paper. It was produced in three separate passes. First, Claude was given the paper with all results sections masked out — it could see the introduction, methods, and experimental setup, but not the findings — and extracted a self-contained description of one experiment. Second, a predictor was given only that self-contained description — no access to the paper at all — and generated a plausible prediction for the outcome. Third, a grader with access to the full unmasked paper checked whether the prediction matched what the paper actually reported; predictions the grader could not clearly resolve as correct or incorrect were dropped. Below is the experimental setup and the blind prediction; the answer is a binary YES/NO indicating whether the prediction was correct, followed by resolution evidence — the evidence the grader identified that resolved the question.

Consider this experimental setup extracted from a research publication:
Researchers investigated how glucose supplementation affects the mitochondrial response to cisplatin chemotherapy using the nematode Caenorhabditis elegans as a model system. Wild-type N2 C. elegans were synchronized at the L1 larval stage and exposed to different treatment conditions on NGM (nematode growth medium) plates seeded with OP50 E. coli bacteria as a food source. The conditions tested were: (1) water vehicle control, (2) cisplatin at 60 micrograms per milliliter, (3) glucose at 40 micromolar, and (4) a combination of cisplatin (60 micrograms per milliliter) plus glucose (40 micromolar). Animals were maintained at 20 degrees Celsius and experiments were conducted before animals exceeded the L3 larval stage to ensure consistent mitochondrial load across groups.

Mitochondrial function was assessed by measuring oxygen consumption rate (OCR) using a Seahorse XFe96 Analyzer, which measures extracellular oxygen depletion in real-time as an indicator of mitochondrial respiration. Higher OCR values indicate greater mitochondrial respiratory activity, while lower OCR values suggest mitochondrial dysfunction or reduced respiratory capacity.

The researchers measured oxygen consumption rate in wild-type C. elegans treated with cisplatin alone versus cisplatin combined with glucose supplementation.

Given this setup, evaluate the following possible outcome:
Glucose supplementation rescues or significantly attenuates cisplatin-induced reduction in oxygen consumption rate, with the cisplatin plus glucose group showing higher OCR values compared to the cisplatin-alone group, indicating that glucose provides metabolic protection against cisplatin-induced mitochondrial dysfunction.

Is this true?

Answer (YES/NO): NO